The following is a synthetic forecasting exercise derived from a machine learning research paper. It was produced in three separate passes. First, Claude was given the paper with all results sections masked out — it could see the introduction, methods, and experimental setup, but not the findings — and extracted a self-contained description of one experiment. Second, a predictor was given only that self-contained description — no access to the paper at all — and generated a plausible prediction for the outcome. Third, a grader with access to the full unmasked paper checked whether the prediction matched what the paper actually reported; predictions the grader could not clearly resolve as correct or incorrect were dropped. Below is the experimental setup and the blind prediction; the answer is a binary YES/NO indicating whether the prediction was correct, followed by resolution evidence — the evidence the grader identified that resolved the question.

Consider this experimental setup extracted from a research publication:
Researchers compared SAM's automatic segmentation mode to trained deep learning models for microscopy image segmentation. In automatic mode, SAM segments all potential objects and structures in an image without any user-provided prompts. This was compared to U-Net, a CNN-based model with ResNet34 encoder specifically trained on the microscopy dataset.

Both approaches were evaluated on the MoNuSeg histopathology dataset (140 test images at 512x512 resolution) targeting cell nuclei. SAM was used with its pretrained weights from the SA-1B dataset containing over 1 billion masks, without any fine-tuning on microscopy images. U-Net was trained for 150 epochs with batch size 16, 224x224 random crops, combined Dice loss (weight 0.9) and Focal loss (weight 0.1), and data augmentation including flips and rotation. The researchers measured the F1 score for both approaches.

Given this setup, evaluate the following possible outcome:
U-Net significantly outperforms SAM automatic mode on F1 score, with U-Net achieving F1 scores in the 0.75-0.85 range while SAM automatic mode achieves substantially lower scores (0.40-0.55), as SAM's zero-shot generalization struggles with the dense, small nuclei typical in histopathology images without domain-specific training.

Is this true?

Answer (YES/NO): NO